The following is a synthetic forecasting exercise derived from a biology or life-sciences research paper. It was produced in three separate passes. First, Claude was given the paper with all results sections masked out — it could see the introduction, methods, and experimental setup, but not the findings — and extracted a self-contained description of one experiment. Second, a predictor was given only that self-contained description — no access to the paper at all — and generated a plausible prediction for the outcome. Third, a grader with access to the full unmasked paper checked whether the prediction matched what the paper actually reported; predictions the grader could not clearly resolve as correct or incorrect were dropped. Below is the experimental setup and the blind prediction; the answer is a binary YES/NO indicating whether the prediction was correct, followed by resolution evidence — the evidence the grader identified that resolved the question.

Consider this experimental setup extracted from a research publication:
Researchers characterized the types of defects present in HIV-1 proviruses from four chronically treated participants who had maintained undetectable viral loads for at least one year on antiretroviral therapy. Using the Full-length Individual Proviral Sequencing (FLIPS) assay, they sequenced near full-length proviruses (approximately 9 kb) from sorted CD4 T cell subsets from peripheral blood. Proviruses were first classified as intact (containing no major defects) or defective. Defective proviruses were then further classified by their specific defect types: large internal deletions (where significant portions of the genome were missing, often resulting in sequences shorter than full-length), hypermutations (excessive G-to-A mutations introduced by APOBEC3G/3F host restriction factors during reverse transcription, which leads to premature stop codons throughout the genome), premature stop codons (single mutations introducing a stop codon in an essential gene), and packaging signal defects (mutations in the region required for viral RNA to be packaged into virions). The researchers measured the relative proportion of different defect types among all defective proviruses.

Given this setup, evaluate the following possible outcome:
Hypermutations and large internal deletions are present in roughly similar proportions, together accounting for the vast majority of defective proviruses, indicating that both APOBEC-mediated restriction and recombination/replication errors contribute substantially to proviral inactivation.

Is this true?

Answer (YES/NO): NO